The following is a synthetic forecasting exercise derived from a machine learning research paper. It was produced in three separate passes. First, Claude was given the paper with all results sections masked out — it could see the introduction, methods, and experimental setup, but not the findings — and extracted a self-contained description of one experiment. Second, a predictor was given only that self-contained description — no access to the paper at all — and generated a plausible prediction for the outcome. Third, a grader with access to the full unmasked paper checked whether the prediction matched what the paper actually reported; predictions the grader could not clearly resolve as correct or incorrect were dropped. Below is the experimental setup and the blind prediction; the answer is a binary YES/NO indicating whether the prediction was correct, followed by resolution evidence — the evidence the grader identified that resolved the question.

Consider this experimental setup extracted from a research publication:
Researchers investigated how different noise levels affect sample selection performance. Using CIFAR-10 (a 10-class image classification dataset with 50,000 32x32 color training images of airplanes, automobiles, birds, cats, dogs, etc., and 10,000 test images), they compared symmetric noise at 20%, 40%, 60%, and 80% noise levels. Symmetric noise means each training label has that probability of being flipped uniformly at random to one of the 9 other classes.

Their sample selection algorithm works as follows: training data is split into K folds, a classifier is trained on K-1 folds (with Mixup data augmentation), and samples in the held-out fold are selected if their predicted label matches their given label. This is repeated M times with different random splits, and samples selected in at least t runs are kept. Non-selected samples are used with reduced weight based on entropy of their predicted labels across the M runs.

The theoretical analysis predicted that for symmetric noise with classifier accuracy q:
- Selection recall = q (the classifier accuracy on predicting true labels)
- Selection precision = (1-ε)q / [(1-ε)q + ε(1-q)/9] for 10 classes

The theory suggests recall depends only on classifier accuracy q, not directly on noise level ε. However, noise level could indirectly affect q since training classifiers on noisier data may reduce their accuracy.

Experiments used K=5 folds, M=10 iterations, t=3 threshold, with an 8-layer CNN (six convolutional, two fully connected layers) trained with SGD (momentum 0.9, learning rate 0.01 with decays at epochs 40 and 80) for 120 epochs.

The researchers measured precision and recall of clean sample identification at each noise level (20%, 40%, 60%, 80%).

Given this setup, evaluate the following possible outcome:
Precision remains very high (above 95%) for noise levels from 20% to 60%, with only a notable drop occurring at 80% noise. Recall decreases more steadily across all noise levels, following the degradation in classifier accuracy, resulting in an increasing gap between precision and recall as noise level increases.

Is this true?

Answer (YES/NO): NO